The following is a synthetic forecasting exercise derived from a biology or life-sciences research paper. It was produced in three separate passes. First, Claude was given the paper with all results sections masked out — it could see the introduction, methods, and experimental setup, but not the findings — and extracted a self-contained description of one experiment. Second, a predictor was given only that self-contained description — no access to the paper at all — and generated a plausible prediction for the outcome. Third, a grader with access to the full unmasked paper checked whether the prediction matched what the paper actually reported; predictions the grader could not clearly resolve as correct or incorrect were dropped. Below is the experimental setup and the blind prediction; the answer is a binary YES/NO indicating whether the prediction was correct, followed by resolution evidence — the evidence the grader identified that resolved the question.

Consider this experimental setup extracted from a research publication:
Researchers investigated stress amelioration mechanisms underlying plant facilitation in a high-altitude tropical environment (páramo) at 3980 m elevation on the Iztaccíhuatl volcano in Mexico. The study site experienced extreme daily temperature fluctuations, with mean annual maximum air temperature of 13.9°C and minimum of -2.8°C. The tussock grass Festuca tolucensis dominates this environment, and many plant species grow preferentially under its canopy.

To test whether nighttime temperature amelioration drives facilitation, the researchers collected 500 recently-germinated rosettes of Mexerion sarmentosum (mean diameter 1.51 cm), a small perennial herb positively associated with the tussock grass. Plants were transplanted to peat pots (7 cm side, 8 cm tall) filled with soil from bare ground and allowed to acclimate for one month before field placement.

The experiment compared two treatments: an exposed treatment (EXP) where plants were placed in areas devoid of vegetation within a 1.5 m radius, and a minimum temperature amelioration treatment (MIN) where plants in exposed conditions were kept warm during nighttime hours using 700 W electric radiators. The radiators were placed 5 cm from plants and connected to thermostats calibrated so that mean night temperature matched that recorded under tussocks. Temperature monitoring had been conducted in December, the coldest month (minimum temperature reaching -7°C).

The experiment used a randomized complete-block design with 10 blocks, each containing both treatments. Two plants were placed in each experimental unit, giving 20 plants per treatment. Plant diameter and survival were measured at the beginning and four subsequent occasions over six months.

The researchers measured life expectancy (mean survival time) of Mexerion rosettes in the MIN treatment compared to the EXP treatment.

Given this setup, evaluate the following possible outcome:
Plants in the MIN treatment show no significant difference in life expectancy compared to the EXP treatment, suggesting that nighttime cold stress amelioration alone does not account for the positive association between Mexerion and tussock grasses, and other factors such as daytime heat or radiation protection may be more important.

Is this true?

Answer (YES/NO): NO